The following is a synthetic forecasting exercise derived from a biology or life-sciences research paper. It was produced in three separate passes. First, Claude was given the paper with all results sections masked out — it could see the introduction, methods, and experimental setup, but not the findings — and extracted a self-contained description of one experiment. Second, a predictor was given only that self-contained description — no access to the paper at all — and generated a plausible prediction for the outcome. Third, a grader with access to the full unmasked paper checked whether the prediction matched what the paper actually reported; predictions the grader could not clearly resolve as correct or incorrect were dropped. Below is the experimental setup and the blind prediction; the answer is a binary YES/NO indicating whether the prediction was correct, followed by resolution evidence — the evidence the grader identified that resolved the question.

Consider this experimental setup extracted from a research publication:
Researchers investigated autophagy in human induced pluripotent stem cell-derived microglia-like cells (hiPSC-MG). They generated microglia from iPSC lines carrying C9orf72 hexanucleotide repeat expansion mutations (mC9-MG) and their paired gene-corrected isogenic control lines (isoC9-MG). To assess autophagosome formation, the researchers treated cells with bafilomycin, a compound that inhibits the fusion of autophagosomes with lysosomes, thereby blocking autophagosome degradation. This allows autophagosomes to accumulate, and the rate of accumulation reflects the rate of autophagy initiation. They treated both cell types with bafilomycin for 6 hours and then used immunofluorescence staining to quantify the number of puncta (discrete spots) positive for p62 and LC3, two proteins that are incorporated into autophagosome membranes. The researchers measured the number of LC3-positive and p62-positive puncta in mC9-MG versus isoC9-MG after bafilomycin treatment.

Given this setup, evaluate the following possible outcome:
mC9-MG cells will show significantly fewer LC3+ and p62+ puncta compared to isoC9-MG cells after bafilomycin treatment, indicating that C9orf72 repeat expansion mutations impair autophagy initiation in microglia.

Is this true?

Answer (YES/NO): YES